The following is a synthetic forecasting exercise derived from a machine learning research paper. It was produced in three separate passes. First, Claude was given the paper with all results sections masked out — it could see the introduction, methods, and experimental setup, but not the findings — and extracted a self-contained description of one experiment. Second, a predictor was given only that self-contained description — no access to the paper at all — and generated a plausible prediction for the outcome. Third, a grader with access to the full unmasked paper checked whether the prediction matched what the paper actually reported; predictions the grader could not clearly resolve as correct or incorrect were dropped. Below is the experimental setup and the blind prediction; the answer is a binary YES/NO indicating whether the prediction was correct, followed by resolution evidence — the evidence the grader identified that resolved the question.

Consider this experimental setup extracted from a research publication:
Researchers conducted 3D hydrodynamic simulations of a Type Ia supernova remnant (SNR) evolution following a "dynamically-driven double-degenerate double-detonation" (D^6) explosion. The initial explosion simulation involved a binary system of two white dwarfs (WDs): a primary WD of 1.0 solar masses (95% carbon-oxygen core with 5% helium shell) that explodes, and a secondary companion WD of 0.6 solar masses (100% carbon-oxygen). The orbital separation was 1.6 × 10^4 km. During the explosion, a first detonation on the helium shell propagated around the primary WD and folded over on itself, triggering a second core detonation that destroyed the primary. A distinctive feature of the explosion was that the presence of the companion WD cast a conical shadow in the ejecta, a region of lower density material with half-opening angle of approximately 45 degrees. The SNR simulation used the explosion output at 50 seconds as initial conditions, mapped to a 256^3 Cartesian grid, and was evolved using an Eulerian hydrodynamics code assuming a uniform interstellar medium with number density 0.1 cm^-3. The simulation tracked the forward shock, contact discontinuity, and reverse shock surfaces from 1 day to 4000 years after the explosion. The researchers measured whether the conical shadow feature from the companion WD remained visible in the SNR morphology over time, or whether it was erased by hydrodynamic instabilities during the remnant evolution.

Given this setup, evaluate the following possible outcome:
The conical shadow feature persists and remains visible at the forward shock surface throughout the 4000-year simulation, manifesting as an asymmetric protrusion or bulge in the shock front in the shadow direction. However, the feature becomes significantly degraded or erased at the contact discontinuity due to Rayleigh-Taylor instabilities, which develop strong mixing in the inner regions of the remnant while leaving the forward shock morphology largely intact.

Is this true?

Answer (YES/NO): NO